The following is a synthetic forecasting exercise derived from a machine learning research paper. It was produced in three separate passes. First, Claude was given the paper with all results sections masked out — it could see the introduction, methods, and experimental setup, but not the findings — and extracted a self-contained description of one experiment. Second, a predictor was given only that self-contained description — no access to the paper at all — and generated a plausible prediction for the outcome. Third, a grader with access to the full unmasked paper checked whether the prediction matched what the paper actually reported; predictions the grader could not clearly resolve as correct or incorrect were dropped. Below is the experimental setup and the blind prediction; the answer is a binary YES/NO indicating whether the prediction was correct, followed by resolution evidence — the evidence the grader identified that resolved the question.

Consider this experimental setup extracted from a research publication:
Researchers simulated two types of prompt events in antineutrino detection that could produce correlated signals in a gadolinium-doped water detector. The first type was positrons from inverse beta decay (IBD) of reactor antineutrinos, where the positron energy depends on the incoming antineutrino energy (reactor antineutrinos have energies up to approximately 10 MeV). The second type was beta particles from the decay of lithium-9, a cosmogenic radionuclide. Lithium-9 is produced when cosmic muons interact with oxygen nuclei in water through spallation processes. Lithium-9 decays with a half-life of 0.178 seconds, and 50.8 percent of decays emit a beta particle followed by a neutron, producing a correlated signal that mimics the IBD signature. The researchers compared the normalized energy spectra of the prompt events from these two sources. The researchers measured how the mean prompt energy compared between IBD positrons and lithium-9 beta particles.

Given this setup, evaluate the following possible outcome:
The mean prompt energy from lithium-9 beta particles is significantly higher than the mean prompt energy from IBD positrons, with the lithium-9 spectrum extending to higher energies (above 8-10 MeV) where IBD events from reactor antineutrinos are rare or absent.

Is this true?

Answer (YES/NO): YES